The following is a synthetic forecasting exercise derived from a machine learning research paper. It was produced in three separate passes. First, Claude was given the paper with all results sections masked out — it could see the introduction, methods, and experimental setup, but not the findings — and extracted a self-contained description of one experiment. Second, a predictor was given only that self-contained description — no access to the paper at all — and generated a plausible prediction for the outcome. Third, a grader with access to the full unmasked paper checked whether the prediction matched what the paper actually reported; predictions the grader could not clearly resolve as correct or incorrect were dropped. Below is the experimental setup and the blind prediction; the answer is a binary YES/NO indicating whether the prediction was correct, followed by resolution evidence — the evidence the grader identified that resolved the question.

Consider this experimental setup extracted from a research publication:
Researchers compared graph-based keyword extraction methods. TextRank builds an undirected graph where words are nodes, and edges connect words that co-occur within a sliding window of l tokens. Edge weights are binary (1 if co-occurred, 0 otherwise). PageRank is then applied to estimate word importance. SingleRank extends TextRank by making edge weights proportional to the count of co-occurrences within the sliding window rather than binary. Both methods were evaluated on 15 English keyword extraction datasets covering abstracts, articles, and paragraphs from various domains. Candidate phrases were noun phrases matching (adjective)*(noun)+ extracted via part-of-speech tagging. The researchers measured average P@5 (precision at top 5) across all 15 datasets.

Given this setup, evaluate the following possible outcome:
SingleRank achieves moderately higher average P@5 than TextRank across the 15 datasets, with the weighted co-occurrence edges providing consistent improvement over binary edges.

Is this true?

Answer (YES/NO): NO